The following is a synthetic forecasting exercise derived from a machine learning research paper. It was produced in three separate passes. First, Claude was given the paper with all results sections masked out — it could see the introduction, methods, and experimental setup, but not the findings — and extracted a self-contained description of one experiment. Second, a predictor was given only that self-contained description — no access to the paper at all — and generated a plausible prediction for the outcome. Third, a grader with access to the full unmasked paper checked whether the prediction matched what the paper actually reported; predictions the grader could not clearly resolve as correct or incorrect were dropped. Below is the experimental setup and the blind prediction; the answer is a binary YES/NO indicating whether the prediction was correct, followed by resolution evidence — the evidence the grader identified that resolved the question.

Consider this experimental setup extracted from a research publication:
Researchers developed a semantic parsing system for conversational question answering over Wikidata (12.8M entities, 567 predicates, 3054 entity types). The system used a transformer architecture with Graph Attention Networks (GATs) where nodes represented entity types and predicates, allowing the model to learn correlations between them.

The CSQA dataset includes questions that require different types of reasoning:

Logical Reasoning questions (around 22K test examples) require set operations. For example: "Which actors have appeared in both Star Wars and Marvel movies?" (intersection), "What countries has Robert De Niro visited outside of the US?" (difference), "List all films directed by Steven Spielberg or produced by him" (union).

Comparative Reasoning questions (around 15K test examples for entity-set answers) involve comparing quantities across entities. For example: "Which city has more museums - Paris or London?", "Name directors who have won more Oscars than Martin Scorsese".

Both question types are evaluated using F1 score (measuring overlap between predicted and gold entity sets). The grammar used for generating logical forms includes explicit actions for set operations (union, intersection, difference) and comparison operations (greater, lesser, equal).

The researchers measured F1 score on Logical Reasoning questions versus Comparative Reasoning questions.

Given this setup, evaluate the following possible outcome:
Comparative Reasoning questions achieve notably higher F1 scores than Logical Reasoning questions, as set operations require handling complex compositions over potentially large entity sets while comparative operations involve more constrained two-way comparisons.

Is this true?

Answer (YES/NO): NO